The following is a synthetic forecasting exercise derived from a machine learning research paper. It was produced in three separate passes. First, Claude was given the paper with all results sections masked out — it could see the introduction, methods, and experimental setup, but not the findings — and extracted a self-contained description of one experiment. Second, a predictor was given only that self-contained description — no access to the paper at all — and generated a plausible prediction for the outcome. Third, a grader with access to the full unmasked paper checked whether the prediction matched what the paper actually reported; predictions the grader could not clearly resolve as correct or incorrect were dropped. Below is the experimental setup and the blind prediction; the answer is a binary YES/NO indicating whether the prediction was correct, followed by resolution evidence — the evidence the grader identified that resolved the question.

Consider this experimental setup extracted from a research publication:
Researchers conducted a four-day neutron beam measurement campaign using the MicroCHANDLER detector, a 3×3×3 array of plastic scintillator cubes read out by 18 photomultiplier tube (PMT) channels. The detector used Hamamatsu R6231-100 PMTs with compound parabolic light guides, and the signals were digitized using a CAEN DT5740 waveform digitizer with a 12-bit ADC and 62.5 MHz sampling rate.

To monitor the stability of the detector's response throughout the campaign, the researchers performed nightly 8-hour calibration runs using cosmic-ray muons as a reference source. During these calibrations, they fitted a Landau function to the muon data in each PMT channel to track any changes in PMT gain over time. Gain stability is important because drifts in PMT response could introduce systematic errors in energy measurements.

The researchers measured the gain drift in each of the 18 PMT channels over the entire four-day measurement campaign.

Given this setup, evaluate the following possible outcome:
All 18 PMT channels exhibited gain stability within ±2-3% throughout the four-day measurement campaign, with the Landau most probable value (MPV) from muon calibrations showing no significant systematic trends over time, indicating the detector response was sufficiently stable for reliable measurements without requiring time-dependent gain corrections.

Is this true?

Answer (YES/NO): NO